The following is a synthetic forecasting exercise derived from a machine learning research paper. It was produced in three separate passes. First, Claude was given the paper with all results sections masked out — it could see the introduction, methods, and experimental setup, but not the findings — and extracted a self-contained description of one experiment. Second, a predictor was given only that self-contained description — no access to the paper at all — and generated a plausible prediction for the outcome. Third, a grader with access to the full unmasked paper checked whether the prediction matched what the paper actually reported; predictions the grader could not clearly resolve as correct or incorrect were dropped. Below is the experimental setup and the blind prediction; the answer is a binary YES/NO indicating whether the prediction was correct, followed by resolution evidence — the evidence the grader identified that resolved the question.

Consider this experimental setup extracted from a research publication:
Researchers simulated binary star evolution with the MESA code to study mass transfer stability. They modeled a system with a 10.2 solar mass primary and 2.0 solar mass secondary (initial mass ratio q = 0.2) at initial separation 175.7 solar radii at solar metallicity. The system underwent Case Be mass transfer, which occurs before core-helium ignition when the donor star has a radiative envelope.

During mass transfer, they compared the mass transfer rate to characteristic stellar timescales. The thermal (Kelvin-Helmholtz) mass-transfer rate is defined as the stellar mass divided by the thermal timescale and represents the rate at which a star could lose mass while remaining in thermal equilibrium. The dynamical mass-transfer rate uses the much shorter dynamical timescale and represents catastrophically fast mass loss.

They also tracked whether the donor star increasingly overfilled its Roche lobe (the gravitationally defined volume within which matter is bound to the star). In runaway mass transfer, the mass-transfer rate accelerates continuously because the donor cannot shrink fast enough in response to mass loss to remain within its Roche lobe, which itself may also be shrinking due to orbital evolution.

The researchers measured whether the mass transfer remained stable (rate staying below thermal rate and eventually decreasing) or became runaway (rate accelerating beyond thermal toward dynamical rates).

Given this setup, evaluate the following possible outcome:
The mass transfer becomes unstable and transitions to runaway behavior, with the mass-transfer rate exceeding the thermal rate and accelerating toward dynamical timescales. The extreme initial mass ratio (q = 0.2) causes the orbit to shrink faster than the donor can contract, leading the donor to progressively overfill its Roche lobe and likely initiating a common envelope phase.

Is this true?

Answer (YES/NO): NO